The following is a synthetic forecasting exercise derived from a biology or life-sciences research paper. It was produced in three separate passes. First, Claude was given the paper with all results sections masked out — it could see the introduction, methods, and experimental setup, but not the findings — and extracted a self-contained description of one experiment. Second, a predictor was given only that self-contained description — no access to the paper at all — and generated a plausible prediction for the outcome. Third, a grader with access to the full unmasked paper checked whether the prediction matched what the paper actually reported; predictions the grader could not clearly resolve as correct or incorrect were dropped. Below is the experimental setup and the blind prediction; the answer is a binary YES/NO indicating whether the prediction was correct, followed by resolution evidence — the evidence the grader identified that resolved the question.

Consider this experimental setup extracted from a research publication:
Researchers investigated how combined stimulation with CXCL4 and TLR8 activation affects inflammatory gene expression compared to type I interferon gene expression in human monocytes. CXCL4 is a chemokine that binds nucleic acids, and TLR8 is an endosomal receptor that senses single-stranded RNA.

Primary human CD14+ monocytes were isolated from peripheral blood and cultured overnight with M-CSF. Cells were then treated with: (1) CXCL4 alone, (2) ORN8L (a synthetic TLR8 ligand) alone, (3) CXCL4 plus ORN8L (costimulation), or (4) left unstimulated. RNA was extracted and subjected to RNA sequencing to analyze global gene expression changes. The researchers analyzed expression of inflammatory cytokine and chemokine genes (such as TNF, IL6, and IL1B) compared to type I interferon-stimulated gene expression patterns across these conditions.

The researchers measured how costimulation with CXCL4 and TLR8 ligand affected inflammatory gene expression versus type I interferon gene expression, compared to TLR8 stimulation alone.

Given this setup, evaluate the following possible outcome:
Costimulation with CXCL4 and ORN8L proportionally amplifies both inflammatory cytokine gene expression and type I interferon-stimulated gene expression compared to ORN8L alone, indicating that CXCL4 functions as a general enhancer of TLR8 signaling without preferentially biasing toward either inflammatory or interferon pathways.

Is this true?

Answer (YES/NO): NO